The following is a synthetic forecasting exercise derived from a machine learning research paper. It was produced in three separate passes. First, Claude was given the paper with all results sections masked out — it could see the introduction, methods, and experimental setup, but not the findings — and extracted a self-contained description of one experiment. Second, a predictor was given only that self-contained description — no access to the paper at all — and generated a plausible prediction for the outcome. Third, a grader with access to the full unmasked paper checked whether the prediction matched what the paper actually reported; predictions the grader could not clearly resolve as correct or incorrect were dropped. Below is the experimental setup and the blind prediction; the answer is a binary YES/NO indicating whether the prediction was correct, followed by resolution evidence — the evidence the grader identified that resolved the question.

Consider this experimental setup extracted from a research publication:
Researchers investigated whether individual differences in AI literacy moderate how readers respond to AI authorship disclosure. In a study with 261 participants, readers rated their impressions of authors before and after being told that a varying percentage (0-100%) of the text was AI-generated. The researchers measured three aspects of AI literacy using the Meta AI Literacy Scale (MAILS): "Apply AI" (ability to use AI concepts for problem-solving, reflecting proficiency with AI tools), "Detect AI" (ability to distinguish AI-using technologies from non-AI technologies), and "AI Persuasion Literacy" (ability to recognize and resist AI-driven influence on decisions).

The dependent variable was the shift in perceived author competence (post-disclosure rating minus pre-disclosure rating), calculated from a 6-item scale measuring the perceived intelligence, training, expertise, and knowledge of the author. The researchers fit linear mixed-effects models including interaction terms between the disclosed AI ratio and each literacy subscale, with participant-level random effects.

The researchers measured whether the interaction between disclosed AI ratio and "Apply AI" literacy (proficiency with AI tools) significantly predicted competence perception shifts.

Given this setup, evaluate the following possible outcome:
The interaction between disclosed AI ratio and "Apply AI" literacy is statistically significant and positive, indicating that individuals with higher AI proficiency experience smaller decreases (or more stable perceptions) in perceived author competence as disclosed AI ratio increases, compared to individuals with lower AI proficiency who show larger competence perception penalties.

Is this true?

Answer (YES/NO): YES